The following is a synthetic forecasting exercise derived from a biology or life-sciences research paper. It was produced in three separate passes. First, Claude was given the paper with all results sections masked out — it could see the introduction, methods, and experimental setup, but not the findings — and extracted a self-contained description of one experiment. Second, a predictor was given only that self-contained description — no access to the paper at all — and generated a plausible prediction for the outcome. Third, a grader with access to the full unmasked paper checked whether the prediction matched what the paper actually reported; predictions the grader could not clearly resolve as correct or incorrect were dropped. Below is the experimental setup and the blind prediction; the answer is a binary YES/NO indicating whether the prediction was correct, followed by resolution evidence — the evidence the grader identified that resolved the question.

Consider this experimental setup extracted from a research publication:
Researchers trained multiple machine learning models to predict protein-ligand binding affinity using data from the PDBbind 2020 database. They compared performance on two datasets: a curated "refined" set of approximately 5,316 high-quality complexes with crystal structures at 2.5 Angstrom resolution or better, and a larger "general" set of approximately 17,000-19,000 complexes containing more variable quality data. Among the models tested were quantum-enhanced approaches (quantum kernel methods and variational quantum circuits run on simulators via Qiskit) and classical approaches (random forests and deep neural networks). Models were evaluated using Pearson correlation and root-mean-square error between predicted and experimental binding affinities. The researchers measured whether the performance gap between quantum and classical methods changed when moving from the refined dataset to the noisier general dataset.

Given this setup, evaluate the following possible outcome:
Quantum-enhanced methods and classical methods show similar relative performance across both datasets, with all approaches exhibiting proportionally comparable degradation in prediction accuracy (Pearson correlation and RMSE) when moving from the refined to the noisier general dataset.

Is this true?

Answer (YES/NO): NO